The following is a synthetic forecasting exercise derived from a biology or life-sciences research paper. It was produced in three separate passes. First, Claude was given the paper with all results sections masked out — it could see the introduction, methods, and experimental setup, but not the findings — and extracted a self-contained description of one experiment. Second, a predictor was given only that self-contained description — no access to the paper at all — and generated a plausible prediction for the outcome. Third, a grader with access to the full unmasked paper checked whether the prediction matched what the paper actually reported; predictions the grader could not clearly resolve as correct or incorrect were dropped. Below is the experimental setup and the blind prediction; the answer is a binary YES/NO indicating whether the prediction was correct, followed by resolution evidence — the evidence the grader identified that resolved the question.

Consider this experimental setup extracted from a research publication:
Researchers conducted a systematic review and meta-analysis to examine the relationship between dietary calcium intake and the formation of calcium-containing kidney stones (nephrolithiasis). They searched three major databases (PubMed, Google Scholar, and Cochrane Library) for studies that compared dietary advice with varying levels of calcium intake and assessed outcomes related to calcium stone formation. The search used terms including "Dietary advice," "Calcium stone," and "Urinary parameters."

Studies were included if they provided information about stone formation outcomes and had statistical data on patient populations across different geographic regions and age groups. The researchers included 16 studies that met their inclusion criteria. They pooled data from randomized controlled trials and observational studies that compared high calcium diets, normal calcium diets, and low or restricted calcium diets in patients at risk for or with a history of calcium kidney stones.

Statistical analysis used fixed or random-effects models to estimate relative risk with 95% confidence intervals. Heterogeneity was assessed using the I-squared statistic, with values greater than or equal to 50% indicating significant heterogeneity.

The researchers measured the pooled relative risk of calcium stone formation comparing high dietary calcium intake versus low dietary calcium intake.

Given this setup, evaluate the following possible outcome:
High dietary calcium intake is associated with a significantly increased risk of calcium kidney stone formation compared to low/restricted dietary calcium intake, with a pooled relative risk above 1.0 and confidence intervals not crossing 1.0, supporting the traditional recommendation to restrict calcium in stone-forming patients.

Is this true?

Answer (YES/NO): NO